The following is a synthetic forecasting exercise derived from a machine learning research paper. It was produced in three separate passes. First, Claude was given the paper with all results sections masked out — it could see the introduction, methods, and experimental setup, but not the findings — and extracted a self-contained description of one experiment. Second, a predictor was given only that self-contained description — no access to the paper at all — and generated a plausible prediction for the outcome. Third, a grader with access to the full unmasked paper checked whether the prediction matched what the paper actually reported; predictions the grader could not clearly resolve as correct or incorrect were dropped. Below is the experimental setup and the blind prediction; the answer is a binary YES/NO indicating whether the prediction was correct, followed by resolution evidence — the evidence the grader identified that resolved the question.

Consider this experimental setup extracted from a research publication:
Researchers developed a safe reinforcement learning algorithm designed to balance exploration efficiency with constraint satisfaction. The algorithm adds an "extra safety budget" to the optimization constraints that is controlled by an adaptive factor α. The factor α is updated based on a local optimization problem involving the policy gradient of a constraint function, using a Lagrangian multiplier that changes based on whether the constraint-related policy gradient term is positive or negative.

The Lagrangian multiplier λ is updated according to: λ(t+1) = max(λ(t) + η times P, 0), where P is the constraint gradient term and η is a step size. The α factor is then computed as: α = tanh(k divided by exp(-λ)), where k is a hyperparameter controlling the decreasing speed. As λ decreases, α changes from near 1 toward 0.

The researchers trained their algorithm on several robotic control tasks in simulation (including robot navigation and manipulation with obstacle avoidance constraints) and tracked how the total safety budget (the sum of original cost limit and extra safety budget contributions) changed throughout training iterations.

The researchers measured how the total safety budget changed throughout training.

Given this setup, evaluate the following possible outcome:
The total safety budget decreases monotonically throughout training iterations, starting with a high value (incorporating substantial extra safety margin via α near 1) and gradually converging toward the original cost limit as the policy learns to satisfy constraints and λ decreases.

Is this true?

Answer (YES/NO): YES